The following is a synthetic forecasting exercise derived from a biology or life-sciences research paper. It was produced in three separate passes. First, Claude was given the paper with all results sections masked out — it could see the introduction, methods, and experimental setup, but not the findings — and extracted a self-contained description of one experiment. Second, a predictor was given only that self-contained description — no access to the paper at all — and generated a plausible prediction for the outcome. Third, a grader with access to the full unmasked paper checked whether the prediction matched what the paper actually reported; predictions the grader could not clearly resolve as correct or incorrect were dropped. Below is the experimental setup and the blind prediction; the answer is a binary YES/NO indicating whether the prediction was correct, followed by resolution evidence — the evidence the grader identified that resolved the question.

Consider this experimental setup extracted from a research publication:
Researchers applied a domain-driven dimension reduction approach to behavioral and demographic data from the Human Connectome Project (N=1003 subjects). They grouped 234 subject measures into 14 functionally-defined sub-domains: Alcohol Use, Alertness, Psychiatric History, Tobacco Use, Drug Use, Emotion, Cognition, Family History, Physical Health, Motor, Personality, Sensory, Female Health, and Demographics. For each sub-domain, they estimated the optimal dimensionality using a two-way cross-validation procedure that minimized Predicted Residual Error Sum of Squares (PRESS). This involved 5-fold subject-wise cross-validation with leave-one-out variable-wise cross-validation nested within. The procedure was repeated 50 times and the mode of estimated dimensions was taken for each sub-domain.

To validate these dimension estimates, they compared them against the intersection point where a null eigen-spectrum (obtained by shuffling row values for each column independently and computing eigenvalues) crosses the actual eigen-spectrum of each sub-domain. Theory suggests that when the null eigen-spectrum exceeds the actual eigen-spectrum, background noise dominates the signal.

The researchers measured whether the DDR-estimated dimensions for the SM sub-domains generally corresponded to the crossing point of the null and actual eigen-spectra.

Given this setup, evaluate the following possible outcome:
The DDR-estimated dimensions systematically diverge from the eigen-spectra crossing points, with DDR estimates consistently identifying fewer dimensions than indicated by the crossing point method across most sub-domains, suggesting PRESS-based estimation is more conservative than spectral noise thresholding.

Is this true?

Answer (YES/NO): NO